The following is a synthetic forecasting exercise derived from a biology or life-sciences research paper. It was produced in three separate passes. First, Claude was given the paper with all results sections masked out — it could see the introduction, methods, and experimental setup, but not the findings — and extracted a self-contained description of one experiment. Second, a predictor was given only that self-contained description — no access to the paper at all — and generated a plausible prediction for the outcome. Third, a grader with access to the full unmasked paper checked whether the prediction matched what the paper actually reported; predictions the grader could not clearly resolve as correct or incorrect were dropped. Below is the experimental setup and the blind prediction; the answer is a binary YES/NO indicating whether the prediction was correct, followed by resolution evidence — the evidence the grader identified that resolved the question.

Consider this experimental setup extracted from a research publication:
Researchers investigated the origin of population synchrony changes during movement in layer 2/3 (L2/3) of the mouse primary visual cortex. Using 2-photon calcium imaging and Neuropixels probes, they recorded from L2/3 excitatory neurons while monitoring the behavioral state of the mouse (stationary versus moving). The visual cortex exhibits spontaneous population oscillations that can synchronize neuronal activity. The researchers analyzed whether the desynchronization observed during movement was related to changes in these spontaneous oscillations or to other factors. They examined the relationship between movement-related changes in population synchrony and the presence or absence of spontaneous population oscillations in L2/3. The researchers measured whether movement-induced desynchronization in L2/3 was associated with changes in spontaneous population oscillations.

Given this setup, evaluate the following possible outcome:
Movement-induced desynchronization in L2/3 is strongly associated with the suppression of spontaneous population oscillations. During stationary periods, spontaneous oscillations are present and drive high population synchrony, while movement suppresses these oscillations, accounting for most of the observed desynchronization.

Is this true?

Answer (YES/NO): YES